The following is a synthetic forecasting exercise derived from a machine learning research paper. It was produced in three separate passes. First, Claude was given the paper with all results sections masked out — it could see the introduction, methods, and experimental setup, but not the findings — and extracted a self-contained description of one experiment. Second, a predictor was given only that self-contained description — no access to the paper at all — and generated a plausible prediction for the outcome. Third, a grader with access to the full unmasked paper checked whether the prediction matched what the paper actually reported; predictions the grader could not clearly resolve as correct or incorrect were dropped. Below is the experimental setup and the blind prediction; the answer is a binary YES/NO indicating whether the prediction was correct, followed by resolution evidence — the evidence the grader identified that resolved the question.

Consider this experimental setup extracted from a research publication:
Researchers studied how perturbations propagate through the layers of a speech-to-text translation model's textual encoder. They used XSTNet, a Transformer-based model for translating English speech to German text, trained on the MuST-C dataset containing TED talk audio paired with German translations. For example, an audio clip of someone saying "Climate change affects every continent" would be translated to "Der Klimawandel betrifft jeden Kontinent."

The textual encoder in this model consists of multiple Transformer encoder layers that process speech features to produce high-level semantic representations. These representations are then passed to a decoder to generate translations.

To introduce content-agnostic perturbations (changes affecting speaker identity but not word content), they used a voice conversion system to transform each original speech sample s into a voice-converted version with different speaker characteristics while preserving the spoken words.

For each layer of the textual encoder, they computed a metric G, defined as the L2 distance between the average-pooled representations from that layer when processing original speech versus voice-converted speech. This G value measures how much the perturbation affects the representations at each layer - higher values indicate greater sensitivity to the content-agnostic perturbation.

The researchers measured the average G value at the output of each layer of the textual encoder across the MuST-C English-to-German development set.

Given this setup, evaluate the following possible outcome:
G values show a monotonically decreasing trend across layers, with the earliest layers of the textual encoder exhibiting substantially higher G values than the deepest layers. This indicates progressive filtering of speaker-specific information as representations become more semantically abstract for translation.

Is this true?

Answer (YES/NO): NO